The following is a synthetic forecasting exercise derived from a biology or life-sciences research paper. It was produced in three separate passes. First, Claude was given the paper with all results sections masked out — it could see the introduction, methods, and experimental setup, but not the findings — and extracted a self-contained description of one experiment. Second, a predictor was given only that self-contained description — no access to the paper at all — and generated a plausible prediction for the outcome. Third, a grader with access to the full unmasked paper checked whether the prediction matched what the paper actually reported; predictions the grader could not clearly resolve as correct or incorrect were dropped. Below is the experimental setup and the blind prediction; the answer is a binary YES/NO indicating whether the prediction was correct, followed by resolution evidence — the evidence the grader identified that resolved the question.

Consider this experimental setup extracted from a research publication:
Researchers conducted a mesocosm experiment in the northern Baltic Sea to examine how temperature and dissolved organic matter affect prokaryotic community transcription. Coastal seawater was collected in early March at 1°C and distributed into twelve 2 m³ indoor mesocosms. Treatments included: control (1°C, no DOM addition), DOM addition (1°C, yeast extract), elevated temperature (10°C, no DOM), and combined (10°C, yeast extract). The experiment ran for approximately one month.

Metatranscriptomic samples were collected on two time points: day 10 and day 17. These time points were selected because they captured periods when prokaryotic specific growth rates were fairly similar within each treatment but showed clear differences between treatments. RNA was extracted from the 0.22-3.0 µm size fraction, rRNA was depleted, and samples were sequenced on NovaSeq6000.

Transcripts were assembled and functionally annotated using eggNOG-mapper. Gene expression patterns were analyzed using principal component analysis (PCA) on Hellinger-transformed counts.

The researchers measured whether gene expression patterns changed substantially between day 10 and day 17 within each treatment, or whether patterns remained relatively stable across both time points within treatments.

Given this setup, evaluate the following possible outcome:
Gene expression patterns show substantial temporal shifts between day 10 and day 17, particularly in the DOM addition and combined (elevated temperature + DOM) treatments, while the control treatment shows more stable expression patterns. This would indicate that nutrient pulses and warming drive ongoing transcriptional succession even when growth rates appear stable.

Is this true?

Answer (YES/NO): NO